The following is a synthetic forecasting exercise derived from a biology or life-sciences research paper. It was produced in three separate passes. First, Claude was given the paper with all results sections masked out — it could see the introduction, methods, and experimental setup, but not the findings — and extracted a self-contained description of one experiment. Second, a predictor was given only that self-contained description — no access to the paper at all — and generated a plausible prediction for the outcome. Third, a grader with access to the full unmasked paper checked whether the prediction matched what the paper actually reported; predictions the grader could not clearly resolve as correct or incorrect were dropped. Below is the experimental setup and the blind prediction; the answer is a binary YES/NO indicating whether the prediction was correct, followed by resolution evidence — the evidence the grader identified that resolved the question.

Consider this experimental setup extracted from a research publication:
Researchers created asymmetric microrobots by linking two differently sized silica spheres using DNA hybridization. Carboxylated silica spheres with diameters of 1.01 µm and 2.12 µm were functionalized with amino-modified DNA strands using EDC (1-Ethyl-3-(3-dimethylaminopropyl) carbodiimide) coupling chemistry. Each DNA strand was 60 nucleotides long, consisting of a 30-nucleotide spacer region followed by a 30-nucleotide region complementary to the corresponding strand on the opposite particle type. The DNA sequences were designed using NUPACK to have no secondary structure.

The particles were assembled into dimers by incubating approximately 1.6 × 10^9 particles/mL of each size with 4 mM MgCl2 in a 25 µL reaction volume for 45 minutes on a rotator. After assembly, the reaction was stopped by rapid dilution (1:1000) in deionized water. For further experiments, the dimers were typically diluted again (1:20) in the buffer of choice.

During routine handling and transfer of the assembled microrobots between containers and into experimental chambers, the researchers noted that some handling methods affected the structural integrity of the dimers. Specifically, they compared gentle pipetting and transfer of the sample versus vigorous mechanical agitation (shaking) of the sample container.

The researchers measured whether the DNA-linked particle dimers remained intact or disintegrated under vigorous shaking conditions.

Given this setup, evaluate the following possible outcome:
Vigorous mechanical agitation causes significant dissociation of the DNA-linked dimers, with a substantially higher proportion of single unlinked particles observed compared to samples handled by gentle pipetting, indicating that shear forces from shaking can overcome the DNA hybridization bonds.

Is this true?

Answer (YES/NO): YES